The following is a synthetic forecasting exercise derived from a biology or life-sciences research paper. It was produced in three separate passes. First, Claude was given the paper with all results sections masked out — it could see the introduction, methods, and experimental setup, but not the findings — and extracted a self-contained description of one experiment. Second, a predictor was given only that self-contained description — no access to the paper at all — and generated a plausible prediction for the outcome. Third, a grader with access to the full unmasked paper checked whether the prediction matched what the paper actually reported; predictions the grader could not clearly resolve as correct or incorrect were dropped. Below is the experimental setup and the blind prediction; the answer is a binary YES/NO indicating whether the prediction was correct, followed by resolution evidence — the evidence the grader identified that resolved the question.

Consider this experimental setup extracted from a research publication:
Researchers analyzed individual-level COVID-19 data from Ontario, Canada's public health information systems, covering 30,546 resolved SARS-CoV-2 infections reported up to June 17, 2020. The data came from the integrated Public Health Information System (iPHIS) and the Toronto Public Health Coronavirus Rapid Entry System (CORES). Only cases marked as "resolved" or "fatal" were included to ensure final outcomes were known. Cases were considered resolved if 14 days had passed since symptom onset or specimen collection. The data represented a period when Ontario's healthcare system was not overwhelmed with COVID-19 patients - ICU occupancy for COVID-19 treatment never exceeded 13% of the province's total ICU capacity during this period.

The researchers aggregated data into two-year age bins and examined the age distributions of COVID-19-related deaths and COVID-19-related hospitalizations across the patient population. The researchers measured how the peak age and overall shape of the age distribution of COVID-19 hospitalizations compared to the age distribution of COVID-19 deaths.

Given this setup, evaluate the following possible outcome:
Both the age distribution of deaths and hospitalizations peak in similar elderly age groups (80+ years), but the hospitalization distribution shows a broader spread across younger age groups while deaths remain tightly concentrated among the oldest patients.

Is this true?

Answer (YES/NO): NO